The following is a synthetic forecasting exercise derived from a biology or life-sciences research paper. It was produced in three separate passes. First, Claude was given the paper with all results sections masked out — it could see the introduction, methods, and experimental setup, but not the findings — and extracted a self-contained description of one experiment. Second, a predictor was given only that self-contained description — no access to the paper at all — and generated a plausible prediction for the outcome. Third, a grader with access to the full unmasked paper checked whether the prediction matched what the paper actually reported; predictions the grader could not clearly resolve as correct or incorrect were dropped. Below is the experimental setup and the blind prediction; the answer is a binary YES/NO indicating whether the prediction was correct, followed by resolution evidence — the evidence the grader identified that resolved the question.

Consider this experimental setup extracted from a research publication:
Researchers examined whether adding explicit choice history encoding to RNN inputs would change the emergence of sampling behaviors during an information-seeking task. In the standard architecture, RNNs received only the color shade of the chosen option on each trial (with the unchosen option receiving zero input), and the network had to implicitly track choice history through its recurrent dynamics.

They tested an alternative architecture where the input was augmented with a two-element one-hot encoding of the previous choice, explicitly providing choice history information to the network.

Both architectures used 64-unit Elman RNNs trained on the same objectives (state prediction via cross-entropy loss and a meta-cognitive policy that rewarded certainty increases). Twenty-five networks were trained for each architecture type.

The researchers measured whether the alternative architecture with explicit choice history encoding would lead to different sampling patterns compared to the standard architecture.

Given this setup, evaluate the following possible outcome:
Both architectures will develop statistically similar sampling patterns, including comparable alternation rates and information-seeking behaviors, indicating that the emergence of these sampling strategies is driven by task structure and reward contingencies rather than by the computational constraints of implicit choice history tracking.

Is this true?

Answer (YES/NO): YES